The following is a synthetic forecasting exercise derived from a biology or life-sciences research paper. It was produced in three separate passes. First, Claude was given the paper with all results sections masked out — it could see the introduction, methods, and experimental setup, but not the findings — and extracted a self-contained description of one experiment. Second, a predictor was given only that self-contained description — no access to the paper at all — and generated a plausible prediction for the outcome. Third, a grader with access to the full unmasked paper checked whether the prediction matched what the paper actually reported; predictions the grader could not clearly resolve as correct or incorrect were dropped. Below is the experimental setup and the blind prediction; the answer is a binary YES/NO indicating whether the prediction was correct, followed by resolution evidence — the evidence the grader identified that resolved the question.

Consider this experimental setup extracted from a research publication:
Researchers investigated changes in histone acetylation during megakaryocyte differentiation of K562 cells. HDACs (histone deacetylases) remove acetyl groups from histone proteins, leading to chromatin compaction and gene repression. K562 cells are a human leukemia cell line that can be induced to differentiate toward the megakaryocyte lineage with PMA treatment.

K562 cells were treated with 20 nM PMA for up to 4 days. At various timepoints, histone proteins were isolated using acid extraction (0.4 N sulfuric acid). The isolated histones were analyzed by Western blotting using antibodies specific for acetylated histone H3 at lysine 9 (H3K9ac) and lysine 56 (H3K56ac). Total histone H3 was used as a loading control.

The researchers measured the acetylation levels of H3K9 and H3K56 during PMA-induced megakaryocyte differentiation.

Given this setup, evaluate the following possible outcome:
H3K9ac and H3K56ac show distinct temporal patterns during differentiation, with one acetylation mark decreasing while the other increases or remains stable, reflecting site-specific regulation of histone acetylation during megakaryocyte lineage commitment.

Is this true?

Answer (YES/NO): NO